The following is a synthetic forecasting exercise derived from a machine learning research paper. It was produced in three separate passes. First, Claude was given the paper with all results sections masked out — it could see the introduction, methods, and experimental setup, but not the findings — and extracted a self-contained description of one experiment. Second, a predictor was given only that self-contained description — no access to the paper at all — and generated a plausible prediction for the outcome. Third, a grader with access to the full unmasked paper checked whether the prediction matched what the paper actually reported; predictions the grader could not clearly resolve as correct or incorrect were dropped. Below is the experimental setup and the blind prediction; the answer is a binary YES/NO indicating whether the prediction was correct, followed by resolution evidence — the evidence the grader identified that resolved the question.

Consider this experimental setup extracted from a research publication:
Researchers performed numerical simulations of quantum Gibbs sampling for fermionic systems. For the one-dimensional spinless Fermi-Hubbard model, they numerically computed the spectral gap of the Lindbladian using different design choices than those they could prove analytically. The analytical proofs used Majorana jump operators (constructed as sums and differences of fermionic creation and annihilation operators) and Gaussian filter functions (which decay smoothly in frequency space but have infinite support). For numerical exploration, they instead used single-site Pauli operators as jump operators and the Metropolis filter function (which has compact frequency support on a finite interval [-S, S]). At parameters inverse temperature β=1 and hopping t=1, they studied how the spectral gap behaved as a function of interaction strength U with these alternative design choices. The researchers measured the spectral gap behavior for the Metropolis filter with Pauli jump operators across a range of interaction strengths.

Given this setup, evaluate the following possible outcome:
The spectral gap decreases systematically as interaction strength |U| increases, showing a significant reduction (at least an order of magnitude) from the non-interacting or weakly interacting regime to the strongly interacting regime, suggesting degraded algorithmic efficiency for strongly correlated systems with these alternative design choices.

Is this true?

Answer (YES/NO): NO